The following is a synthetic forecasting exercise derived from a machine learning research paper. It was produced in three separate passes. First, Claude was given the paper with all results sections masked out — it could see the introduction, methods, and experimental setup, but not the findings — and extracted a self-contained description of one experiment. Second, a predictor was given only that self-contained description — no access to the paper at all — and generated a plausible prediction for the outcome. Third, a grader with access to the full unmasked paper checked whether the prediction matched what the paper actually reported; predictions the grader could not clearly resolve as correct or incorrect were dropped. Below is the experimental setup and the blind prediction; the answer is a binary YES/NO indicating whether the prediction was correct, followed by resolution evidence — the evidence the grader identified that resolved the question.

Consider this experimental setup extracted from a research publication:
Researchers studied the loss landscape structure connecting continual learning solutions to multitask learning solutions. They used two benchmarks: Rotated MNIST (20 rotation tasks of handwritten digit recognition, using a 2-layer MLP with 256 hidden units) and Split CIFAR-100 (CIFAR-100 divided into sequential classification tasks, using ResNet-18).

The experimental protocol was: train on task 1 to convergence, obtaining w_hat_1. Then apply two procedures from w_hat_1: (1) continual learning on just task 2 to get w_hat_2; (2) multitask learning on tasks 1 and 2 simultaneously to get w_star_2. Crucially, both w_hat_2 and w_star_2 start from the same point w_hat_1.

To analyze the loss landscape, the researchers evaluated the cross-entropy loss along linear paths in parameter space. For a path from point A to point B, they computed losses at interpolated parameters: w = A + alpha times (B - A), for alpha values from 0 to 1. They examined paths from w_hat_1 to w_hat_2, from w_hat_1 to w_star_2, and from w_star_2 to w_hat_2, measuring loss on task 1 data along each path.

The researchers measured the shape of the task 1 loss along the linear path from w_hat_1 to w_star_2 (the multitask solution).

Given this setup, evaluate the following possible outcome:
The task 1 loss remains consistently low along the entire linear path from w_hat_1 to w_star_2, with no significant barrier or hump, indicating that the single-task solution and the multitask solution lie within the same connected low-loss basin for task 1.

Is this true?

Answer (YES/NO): YES